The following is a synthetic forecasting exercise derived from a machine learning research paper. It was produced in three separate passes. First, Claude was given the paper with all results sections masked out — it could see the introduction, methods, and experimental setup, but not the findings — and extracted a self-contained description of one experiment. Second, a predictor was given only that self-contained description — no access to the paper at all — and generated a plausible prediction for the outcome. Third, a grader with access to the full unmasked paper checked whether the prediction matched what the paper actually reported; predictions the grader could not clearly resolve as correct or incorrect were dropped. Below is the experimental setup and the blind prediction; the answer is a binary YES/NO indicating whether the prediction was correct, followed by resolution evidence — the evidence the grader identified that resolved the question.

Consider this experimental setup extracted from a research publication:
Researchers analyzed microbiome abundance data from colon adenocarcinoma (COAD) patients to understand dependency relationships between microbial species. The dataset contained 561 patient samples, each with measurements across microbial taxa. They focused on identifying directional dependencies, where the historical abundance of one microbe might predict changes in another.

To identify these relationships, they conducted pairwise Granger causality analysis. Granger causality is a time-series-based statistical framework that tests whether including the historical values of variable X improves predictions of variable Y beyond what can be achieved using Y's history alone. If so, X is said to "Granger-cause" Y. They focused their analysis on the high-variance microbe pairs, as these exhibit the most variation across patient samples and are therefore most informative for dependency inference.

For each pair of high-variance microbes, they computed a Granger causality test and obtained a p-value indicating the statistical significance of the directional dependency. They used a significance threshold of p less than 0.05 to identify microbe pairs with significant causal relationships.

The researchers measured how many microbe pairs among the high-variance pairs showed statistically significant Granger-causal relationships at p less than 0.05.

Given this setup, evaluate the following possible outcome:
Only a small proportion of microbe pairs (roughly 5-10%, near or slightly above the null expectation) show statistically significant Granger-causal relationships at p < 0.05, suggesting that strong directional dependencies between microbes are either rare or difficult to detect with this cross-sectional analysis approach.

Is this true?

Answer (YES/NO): YES